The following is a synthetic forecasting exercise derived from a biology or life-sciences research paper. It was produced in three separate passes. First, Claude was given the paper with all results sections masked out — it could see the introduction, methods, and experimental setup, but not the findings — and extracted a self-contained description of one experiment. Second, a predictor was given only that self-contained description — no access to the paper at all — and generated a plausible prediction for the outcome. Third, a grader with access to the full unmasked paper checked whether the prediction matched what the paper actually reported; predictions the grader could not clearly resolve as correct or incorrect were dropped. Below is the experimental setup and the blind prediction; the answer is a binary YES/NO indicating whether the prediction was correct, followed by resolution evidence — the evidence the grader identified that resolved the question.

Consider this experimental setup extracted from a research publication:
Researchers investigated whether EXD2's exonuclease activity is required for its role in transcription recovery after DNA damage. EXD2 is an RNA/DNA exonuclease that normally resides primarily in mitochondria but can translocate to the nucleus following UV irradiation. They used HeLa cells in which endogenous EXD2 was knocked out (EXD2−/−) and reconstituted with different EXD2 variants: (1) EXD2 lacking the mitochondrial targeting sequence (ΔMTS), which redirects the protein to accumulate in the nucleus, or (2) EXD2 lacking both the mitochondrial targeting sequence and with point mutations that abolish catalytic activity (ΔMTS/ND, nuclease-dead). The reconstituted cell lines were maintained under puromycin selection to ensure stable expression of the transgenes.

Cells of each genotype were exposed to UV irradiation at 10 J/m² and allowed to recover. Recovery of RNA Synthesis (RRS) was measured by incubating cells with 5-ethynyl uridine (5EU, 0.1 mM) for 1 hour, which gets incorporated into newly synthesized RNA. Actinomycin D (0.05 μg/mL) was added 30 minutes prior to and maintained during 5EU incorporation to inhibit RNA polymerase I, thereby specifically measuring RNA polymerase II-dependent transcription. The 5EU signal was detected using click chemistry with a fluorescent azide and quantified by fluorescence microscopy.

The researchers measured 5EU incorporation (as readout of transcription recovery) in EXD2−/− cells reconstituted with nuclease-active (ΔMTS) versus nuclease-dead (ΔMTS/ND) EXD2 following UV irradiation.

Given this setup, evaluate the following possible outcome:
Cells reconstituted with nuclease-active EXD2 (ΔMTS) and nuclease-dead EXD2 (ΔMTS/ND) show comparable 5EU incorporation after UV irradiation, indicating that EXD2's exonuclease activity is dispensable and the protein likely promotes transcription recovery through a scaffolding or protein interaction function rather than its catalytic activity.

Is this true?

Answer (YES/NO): NO